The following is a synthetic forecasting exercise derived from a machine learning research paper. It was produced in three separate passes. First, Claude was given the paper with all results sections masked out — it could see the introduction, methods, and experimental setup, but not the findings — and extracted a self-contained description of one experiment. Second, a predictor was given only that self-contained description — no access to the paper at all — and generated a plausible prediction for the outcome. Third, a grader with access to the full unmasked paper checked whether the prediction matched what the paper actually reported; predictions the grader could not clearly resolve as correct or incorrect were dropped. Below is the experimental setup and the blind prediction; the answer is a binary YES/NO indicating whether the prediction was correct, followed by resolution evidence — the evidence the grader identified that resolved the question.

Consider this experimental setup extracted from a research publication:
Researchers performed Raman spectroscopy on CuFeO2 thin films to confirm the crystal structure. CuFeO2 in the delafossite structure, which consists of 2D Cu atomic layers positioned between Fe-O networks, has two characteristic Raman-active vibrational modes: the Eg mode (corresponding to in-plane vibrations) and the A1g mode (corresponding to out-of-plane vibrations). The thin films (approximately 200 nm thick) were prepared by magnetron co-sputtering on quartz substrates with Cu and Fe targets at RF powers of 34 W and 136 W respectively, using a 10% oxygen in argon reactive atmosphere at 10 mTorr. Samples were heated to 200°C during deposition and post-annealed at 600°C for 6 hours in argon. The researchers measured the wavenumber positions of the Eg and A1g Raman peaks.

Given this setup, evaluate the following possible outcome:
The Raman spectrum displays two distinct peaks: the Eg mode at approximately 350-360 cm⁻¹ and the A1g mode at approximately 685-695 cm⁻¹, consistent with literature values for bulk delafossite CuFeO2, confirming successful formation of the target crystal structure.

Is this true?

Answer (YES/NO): NO